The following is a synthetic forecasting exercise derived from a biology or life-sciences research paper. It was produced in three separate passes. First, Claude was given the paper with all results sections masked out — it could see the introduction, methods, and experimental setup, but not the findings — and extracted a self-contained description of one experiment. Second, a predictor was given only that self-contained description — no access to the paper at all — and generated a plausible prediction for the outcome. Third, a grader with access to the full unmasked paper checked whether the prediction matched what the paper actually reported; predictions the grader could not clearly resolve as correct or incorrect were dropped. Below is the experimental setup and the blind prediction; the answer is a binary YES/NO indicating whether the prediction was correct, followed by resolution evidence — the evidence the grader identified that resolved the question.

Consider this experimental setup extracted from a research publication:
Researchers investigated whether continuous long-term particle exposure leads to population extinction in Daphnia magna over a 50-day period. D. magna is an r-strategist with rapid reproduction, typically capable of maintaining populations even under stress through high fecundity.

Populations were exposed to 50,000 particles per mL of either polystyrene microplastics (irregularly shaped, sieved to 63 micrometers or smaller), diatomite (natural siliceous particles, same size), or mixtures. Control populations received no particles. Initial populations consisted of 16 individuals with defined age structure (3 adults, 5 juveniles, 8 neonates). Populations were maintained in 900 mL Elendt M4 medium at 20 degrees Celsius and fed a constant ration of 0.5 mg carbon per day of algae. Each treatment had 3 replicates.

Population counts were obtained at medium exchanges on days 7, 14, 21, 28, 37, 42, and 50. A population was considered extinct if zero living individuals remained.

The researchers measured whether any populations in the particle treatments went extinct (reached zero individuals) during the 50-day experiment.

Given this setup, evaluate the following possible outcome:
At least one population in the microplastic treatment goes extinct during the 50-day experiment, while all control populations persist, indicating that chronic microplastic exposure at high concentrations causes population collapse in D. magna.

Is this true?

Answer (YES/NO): NO